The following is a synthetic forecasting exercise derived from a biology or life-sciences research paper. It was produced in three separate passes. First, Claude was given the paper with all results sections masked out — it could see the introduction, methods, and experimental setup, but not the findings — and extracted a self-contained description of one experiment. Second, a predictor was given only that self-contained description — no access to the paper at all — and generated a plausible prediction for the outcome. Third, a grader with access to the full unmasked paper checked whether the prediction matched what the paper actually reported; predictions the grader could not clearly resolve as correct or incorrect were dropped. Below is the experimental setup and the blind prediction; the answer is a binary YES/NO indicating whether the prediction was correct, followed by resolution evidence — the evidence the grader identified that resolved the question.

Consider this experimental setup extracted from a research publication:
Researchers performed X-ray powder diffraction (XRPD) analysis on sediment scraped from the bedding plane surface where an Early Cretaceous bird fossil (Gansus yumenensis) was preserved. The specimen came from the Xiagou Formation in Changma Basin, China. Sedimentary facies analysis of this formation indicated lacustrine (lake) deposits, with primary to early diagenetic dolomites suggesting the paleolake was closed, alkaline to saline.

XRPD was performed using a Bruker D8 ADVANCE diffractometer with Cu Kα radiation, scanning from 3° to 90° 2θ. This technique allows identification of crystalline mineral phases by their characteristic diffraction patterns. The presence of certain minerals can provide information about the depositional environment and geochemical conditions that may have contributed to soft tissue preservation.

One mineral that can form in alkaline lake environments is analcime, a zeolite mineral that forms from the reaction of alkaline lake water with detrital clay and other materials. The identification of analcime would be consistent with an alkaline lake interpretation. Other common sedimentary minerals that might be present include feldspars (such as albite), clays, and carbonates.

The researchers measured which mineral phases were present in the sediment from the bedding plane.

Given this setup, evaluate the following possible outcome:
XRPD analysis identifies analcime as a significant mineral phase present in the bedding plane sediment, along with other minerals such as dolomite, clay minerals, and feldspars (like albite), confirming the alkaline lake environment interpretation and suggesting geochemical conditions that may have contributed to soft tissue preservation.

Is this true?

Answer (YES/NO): NO